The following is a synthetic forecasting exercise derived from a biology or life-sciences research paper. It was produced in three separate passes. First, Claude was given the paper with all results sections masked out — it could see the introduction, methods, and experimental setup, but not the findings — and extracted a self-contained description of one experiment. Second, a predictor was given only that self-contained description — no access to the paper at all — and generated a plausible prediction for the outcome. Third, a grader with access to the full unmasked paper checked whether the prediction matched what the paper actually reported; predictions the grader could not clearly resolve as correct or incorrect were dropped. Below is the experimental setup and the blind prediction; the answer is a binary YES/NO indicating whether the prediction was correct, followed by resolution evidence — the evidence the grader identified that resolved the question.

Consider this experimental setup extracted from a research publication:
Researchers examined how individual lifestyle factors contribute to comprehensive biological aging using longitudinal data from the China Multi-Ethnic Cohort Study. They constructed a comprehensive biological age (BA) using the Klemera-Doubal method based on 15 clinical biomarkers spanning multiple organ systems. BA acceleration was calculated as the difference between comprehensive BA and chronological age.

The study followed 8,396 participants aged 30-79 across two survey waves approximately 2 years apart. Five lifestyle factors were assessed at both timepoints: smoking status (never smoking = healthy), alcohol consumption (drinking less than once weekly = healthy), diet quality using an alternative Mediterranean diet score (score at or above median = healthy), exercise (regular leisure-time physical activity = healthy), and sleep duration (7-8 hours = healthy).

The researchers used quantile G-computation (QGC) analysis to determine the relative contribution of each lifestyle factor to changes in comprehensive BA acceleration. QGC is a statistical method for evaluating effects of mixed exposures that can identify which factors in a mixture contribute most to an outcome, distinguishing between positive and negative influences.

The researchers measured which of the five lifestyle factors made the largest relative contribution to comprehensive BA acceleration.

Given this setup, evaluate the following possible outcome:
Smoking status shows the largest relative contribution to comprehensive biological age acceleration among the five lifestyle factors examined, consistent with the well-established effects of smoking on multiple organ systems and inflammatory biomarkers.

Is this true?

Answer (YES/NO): NO